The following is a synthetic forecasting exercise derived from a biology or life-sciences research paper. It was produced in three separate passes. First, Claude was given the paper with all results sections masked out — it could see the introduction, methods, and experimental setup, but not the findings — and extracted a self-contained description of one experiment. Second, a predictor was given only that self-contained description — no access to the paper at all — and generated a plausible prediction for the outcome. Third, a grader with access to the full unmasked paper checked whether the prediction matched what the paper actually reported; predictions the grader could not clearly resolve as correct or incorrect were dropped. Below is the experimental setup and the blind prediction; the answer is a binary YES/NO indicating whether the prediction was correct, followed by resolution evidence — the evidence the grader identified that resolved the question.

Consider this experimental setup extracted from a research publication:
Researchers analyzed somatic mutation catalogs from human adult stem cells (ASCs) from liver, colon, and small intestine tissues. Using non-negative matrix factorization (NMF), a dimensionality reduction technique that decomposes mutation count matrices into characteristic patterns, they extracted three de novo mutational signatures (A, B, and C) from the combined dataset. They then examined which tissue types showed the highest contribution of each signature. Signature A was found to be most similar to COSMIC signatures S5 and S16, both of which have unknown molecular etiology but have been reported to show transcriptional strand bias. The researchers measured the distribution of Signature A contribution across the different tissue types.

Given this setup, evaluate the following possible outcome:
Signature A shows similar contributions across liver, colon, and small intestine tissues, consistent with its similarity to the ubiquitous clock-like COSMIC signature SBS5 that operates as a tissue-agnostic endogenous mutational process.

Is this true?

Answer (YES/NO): NO